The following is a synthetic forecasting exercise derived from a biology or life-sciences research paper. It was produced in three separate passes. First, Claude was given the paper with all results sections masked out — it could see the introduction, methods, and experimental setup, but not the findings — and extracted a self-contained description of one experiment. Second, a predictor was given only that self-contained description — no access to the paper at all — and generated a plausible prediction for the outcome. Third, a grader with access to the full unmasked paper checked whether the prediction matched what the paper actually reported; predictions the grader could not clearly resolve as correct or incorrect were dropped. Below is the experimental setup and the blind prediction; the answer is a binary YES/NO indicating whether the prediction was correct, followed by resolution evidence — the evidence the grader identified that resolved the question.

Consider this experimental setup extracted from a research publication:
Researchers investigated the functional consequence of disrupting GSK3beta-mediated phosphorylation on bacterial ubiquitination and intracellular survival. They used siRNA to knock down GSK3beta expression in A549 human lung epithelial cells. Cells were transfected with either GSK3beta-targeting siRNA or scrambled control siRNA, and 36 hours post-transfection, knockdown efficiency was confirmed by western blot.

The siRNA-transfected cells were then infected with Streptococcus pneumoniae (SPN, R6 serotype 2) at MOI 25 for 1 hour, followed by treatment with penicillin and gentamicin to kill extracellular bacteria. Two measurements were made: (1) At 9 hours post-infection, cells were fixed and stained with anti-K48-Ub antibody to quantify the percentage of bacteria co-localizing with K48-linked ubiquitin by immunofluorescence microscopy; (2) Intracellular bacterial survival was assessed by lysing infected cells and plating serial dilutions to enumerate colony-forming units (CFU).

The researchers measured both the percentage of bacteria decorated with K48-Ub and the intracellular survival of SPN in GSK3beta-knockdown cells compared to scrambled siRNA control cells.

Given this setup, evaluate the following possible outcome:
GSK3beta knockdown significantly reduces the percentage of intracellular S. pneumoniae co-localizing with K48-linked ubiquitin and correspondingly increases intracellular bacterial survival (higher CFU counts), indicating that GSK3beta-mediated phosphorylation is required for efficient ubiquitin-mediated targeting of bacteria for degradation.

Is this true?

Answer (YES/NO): YES